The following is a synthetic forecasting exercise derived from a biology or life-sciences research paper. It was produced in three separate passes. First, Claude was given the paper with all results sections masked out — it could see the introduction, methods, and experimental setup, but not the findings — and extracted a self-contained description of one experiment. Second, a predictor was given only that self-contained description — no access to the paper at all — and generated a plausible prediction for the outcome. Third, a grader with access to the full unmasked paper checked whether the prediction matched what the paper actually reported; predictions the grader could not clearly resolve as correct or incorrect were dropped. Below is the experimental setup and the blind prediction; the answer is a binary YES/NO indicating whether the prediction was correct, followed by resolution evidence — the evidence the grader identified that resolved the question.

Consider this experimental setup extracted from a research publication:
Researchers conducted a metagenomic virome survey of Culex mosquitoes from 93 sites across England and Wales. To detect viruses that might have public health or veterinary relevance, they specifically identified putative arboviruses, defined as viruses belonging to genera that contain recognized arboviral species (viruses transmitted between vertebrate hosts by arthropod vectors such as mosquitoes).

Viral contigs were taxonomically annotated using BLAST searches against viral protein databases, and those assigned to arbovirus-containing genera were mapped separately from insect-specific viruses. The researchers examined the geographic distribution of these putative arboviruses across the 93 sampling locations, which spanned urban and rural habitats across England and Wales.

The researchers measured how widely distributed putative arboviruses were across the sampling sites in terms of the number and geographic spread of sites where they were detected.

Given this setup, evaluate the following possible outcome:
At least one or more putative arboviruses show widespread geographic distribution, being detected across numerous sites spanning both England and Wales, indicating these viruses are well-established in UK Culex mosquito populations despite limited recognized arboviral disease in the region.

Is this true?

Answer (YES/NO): NO